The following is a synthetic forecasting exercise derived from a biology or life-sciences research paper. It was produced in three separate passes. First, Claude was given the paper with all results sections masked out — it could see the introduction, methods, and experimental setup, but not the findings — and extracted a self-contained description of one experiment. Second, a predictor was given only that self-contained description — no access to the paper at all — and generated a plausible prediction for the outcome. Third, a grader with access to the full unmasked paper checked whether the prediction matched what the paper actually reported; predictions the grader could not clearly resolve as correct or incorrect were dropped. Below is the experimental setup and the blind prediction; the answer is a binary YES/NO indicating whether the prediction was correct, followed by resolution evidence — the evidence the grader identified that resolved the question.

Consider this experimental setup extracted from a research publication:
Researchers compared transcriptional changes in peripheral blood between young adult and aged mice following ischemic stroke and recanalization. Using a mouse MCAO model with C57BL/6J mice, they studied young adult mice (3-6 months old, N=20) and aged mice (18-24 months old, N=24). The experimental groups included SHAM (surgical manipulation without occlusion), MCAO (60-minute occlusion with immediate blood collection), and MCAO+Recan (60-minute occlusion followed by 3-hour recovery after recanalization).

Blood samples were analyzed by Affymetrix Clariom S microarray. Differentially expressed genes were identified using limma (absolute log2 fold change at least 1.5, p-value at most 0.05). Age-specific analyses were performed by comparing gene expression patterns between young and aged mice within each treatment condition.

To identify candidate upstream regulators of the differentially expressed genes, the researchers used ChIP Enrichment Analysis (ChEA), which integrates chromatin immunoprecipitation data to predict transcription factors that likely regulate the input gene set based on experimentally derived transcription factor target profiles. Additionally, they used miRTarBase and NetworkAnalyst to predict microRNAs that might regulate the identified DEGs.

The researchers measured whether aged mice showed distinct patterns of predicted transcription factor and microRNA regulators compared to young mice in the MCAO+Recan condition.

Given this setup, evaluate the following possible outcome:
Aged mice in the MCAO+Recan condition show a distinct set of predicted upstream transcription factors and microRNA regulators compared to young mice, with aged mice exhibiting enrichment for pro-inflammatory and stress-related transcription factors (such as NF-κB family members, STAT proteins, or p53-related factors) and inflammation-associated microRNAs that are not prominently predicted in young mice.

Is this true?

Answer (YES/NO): NO